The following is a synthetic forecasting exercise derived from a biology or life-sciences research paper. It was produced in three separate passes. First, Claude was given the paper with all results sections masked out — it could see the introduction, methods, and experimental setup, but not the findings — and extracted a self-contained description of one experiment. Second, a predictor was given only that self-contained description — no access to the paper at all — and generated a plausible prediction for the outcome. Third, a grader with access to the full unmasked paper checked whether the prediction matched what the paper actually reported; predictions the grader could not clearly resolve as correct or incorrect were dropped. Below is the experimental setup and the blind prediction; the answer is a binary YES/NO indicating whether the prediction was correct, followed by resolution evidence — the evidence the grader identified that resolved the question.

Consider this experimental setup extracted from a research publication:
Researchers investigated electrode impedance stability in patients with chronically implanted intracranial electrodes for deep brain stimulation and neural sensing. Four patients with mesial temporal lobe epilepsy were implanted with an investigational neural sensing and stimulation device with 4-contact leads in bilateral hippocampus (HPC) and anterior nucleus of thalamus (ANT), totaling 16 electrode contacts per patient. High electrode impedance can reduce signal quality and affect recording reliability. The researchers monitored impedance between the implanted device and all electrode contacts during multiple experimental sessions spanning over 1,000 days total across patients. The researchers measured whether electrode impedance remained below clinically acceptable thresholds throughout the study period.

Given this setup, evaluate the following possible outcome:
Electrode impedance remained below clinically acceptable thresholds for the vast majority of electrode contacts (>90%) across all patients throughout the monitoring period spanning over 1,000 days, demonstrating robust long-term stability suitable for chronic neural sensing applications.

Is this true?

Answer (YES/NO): YES